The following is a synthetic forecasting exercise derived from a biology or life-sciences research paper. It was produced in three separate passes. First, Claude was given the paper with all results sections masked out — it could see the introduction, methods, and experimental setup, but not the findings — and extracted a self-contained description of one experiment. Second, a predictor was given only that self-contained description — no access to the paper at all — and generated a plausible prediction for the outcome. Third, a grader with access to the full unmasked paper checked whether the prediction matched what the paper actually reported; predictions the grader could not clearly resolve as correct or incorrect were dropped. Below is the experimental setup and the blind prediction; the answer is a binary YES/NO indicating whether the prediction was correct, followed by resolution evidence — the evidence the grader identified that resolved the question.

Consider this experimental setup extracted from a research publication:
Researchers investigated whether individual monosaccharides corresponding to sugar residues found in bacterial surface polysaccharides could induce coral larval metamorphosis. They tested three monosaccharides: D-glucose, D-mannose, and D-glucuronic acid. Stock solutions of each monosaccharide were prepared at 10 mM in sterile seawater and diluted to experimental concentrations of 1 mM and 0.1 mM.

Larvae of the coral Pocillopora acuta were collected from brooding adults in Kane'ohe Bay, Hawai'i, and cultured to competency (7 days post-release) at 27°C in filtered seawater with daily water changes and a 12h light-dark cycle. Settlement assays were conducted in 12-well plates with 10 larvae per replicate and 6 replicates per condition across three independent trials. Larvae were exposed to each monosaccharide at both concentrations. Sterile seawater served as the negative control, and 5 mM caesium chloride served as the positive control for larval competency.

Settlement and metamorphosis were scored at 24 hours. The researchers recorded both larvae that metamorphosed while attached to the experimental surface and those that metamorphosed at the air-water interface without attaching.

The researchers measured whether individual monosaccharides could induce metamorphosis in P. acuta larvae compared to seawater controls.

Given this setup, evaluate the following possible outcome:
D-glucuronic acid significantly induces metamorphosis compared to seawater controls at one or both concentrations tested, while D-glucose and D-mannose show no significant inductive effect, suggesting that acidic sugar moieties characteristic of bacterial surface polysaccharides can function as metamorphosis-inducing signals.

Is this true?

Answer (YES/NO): NO